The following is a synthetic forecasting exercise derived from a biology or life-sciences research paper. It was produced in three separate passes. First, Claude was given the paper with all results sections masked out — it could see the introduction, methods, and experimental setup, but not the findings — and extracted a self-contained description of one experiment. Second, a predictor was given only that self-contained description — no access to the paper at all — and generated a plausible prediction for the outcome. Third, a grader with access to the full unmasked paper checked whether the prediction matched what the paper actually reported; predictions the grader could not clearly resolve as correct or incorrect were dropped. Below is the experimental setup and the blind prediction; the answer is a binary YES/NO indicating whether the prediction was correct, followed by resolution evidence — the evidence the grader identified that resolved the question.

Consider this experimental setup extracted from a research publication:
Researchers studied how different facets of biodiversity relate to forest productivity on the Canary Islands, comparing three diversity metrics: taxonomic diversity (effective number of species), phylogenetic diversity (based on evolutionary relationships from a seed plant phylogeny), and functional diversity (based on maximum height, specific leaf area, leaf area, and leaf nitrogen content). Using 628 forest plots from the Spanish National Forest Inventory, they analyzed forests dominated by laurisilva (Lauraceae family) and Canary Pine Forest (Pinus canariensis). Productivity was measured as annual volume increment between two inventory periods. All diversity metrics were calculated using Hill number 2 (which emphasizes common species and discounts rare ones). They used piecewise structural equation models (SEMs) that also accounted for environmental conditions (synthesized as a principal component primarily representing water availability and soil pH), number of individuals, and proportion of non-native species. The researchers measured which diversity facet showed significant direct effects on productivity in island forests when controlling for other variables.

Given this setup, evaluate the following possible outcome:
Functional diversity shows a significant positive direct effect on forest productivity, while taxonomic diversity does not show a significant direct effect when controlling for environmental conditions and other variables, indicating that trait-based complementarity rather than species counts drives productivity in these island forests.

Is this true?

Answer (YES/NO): NO